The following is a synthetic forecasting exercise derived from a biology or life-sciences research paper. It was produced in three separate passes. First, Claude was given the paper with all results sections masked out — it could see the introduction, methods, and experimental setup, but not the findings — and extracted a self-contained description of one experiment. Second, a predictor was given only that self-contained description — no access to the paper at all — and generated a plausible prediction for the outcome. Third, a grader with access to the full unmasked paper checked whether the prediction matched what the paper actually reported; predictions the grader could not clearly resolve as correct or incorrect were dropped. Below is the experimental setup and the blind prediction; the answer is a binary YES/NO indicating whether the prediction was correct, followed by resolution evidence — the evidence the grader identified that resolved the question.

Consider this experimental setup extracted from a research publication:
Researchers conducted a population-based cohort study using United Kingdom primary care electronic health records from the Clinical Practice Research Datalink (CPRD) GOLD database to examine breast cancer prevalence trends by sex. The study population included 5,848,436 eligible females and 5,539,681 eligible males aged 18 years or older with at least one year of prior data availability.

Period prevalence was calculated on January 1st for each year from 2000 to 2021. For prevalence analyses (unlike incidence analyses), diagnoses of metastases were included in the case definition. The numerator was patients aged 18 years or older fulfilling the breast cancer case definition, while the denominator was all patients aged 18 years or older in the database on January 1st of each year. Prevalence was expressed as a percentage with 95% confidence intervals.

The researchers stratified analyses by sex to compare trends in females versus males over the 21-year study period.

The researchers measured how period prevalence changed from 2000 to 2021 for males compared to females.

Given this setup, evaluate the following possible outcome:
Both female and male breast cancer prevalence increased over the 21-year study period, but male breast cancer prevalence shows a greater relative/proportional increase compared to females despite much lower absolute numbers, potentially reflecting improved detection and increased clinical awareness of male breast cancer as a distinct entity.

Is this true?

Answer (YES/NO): NO